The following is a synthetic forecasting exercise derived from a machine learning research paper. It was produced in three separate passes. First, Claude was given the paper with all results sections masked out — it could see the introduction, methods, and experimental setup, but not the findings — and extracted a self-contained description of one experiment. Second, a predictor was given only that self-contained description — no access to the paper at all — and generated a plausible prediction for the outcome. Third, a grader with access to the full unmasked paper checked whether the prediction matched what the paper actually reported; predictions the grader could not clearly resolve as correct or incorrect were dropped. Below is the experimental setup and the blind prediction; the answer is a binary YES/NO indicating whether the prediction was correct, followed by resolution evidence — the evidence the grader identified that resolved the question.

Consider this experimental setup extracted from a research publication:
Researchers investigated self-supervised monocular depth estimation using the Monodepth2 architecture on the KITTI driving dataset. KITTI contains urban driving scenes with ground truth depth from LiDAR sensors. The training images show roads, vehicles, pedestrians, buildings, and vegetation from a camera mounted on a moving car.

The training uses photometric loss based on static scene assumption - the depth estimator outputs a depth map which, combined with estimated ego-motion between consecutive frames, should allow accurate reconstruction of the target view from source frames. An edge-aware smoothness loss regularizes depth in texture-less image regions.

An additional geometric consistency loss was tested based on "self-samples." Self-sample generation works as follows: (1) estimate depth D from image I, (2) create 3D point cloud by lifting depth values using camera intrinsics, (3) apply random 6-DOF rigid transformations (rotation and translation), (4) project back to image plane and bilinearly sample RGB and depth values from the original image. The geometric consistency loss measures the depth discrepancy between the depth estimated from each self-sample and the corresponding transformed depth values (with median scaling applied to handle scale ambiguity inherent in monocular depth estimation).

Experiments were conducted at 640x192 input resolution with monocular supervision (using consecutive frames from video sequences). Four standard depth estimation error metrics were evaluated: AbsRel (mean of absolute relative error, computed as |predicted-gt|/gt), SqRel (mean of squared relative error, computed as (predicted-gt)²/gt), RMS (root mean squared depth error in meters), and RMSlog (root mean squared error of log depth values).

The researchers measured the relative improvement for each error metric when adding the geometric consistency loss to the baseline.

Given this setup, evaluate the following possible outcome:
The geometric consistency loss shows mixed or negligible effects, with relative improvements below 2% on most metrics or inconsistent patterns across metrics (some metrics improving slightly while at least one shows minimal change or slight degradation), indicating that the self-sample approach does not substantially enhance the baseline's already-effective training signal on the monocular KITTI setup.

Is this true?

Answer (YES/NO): NO